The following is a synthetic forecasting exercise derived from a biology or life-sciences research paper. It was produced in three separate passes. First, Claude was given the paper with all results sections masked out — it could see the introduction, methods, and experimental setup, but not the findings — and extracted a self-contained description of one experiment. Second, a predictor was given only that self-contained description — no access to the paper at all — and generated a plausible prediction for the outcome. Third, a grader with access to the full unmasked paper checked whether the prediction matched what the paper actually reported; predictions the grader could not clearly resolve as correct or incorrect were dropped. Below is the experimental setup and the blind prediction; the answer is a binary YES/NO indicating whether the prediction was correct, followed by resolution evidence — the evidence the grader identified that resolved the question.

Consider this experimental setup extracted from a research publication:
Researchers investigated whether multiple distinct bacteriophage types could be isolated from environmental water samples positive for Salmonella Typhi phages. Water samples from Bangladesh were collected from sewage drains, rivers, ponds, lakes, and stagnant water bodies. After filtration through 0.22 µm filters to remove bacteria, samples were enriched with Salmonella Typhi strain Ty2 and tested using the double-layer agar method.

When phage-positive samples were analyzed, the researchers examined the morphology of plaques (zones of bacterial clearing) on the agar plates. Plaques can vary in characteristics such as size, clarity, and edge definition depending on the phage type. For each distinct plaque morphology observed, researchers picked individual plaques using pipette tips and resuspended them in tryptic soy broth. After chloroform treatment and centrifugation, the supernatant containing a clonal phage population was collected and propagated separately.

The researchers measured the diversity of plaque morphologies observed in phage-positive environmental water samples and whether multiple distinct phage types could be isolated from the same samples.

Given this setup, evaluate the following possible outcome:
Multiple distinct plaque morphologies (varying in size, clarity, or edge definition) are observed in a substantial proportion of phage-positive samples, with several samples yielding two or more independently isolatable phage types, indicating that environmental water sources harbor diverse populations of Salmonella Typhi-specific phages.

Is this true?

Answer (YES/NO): NO